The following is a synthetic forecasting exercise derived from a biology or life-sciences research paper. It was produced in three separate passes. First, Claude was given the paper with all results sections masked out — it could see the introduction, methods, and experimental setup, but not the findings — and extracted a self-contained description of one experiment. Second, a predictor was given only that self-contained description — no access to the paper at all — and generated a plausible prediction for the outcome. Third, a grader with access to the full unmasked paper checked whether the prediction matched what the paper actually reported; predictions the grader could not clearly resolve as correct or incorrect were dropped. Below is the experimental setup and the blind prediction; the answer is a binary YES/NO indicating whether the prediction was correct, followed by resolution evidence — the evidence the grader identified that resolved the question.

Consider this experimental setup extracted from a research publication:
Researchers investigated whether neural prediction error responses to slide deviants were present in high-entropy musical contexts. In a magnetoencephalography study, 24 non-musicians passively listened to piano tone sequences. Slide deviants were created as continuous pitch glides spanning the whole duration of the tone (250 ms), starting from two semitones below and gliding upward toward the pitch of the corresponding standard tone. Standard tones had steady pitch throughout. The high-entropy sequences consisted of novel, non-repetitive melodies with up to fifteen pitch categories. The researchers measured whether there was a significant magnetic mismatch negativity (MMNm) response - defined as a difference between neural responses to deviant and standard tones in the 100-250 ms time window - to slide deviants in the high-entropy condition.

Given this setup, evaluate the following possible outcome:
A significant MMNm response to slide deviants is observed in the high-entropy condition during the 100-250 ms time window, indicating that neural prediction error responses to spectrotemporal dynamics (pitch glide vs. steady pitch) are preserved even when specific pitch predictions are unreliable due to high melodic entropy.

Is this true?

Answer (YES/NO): YES